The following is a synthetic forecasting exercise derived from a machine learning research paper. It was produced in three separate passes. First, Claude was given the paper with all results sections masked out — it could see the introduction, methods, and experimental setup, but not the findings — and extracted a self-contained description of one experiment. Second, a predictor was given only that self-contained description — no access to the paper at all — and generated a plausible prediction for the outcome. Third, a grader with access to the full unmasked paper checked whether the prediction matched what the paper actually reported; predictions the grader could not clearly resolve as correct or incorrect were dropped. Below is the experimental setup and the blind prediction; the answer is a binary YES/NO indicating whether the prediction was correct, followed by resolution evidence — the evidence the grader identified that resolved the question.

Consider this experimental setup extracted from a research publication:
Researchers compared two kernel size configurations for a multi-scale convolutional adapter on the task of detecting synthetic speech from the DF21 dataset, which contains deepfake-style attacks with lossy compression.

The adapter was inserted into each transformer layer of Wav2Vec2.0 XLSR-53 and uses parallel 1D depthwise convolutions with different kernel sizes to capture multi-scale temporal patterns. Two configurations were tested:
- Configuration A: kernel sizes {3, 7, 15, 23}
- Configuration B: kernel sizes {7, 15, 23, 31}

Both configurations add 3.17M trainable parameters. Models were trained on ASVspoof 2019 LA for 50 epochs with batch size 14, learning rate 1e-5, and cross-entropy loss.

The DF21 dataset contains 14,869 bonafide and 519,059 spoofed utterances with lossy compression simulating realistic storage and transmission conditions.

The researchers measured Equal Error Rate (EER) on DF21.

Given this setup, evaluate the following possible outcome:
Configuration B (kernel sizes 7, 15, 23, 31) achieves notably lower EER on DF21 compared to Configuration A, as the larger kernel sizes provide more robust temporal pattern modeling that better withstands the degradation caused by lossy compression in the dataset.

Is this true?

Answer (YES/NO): NO